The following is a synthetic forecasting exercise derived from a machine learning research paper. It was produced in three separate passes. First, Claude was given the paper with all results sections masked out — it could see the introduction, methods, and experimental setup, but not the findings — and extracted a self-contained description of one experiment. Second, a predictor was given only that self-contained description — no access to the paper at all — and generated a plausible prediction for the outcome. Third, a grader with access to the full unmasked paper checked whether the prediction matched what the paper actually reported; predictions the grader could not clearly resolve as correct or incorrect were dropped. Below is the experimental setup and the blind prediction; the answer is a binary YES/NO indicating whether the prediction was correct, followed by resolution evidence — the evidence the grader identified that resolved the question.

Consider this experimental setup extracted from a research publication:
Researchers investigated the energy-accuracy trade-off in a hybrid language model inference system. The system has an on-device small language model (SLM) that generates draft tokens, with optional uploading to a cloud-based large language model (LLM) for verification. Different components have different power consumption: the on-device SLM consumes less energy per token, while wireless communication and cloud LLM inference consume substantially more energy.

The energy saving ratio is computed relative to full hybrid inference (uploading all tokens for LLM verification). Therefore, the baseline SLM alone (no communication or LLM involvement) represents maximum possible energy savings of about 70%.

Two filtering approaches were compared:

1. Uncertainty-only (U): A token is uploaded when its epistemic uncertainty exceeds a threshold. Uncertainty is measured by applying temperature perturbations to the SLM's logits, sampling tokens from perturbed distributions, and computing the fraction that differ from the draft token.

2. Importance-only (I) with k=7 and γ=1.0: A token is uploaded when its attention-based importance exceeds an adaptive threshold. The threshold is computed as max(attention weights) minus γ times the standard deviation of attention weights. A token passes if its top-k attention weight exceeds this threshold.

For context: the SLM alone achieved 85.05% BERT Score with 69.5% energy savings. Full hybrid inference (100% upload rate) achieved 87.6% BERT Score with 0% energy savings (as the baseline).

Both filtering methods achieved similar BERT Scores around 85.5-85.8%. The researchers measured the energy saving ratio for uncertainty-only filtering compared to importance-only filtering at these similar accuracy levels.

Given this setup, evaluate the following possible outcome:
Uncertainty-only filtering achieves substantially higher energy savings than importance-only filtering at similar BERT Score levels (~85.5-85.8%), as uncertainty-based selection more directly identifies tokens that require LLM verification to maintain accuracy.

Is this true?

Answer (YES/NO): NO